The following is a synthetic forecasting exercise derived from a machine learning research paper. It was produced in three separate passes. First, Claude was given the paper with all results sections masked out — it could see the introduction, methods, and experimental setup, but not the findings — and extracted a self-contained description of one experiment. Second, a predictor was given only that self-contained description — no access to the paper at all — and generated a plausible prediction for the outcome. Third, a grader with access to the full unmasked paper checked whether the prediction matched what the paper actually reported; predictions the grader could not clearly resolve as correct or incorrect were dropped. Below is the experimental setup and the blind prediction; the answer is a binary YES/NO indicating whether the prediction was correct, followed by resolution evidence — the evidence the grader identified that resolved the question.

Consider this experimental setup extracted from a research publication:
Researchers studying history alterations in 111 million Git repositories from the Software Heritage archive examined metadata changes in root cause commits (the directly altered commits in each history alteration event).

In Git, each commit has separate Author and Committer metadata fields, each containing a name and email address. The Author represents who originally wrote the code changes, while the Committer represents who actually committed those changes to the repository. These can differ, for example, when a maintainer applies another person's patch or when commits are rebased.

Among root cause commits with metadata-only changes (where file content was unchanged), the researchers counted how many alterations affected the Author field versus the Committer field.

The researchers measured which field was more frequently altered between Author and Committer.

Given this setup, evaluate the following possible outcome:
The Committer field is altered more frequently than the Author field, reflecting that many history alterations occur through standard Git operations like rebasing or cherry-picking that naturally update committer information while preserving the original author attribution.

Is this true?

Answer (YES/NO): NO